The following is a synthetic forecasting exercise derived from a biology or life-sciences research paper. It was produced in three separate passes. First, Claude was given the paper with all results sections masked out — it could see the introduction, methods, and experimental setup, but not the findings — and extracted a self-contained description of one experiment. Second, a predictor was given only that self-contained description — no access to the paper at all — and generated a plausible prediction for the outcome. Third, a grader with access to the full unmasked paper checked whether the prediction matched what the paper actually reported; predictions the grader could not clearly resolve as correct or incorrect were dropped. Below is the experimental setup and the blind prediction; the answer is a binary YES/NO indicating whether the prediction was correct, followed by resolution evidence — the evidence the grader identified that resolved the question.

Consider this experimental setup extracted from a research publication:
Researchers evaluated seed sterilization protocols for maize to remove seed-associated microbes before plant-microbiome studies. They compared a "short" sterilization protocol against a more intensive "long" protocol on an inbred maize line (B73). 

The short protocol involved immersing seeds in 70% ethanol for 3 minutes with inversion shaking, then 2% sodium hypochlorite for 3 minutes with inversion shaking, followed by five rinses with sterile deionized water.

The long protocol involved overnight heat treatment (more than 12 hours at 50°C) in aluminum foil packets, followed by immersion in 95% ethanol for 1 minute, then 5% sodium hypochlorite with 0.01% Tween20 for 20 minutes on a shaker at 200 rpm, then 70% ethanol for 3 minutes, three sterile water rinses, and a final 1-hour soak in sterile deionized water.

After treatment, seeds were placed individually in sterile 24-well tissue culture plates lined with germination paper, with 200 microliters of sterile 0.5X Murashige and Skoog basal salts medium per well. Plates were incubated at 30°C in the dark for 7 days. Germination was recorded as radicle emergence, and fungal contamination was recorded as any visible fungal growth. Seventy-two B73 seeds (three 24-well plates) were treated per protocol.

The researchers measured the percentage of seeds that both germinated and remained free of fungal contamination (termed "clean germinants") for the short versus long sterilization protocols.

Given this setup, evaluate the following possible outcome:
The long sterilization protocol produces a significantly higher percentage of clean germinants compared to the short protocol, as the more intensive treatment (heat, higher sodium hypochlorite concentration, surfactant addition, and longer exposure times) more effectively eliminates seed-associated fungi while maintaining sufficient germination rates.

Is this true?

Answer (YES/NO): NO